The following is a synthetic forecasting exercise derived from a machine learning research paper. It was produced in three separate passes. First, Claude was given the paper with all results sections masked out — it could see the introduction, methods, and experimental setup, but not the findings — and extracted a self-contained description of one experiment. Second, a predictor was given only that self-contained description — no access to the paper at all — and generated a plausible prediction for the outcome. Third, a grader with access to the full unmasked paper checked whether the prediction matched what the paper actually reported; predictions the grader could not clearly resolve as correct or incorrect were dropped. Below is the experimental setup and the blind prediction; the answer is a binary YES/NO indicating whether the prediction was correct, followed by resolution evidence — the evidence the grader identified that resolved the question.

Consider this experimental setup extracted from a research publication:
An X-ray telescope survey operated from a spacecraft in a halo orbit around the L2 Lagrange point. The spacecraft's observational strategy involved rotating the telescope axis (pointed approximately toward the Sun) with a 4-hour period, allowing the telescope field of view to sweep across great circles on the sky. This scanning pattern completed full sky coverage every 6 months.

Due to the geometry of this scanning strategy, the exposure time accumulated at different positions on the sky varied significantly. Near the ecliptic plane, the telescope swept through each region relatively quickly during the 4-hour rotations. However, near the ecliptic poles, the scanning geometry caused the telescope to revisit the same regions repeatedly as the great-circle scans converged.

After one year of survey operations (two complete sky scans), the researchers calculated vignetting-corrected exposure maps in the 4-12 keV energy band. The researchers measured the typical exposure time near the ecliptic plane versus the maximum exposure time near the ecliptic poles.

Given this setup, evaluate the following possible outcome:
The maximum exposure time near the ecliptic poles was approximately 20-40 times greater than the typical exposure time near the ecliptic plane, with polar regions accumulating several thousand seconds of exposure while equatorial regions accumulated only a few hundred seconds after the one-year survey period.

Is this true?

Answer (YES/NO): NO